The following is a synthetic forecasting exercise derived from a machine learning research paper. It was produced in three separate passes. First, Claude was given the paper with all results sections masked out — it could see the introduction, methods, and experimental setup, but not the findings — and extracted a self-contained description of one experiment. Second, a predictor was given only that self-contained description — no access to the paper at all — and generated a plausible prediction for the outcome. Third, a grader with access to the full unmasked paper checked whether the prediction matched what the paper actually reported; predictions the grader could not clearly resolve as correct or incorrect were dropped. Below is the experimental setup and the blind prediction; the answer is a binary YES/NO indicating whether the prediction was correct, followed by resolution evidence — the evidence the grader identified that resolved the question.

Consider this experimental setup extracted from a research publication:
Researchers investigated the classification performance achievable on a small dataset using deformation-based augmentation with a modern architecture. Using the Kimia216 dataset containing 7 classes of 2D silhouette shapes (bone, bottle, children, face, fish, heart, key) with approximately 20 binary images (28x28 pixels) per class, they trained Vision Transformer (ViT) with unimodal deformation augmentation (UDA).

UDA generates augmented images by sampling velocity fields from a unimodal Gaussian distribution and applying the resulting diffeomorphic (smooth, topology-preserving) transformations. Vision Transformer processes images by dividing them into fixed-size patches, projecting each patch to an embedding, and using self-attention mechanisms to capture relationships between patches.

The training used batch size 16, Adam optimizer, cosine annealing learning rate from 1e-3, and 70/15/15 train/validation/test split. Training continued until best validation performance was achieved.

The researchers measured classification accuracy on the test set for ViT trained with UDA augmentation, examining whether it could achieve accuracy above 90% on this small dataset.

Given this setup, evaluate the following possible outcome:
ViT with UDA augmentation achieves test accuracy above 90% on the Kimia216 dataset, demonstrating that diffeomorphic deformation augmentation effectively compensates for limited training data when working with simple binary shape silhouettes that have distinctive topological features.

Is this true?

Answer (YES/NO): YES